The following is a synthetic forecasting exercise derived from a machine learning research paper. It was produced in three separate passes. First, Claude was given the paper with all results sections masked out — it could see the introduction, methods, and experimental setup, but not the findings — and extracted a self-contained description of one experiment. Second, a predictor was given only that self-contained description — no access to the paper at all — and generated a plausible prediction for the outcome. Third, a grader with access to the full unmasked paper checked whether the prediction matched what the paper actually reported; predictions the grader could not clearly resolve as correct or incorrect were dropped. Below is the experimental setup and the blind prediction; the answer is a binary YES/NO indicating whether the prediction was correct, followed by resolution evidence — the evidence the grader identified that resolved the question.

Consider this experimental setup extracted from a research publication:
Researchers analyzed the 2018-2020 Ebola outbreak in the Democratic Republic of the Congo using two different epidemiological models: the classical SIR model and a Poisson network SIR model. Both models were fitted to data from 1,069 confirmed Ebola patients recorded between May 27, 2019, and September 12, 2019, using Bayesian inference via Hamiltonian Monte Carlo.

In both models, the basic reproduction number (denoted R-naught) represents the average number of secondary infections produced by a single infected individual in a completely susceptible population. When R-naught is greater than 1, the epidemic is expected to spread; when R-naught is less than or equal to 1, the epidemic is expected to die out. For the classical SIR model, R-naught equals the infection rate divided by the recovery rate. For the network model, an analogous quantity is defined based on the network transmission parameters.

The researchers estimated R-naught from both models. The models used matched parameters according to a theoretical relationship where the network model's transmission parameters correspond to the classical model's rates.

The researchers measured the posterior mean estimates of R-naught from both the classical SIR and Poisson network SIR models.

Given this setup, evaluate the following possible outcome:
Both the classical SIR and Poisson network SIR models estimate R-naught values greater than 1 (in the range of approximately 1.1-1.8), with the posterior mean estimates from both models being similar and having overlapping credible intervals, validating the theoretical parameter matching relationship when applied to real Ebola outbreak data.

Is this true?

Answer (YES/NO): NO